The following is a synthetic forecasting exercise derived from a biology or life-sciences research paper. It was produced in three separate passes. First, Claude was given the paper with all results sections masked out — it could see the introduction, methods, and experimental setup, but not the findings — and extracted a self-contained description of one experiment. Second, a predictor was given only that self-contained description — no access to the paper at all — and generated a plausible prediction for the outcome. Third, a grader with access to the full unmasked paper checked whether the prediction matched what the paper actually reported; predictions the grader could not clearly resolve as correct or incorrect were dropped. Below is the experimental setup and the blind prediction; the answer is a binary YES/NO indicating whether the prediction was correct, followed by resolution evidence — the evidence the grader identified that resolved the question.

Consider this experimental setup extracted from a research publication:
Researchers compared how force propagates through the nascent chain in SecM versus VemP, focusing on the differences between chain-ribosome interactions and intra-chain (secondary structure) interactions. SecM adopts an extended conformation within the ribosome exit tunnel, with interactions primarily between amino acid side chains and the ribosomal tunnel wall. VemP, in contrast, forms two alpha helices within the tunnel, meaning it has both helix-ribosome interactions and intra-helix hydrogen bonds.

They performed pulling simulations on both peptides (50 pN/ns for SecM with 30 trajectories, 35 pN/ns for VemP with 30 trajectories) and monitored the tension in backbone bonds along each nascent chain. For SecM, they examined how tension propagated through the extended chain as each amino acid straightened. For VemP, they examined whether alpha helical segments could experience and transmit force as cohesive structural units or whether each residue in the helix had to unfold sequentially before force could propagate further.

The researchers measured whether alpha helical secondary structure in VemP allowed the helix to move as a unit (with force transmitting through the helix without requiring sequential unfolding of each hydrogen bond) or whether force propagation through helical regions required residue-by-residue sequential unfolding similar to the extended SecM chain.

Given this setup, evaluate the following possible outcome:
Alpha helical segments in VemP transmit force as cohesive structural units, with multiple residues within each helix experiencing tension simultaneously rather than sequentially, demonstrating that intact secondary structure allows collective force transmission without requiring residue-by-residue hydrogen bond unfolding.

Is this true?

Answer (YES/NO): YES